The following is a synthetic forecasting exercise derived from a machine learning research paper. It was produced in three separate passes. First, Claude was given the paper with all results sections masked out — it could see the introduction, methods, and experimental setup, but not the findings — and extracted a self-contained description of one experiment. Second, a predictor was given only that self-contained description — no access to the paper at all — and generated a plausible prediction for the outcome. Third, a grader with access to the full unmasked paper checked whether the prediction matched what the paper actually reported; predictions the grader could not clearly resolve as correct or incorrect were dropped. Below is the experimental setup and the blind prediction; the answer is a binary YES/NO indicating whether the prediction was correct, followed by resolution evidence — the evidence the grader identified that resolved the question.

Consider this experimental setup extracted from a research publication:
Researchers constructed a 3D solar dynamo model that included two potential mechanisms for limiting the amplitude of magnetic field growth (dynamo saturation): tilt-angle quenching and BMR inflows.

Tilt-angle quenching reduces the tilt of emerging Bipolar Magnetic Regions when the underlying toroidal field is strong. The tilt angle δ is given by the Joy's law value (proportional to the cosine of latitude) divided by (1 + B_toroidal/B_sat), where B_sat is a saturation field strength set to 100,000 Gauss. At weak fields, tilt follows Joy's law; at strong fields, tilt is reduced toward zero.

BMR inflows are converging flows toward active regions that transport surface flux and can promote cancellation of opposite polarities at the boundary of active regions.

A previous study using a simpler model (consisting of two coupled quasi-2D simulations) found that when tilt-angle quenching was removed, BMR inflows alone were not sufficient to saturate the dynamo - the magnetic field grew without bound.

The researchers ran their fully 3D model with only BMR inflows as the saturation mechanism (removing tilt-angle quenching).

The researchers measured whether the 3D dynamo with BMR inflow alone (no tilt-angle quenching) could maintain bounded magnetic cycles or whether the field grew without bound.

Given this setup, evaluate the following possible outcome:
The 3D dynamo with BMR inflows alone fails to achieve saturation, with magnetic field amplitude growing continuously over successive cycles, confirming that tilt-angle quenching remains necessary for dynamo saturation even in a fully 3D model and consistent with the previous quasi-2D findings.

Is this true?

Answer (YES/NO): NO